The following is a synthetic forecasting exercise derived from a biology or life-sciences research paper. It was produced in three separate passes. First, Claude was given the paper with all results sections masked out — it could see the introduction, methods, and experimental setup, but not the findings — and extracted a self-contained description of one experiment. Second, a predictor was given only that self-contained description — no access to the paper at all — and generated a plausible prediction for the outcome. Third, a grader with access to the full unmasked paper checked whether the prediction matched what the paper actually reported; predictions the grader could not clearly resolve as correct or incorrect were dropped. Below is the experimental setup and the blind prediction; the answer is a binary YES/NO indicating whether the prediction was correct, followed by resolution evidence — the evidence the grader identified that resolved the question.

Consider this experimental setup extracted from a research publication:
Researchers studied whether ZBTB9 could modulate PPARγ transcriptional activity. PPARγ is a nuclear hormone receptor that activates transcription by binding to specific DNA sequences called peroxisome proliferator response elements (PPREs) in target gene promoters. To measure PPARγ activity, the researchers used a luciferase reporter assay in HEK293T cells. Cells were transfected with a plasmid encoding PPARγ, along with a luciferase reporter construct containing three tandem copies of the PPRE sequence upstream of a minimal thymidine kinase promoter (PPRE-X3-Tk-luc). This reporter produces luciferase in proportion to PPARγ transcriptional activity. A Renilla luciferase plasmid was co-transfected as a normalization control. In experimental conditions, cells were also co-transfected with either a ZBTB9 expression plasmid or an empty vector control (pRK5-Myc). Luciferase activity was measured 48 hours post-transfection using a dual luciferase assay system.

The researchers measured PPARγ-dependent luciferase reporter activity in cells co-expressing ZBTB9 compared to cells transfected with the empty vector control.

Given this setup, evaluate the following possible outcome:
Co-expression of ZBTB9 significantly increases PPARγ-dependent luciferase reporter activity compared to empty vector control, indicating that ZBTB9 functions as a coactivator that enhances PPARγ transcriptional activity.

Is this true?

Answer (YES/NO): YES